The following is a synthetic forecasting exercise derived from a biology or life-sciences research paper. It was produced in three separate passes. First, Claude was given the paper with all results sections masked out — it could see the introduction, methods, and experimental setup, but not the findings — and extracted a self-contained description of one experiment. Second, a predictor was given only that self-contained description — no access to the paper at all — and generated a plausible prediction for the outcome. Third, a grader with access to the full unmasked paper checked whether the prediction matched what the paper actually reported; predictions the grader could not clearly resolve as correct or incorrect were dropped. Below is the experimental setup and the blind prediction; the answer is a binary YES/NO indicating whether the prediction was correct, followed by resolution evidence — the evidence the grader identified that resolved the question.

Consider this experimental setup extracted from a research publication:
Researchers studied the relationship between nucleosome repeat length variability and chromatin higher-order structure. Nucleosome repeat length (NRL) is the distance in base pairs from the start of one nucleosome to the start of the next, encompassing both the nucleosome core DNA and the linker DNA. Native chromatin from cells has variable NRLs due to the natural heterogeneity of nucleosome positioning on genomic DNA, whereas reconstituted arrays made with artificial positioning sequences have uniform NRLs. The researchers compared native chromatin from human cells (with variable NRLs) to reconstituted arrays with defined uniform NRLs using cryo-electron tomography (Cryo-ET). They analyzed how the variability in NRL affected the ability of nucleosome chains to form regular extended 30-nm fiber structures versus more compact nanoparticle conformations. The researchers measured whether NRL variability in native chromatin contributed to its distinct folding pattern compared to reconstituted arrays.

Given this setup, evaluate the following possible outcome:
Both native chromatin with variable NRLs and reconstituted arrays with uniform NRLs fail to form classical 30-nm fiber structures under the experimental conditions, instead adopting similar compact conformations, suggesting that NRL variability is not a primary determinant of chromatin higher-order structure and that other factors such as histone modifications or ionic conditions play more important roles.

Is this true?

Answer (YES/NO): NO